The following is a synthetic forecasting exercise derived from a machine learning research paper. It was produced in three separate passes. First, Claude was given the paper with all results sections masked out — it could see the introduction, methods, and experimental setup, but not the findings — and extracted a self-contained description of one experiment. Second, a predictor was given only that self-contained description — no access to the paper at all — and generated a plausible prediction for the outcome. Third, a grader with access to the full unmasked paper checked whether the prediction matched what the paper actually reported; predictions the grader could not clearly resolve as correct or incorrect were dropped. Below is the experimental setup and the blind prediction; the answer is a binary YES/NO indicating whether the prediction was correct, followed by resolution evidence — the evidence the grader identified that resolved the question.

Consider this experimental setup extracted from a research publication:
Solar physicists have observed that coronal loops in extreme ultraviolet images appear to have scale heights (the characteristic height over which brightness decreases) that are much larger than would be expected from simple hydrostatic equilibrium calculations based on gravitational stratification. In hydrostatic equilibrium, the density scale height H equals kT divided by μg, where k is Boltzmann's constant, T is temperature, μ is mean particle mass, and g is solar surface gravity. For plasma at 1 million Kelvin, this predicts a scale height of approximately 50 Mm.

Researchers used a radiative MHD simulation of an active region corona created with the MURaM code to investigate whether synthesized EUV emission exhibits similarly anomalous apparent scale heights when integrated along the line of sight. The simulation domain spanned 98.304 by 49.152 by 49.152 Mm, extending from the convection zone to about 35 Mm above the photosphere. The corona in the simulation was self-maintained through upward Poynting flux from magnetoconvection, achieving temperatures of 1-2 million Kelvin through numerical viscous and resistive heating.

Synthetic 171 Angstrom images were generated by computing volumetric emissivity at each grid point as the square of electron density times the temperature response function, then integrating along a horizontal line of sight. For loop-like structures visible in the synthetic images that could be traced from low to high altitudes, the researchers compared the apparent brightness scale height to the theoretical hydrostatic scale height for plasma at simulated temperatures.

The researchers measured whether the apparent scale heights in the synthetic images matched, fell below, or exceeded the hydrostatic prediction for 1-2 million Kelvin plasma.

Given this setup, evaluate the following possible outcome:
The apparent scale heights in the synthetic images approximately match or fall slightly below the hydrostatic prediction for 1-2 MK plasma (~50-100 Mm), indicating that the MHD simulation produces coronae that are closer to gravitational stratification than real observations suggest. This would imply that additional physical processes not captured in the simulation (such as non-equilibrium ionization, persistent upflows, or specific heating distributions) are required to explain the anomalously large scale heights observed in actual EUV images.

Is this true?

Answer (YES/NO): NO